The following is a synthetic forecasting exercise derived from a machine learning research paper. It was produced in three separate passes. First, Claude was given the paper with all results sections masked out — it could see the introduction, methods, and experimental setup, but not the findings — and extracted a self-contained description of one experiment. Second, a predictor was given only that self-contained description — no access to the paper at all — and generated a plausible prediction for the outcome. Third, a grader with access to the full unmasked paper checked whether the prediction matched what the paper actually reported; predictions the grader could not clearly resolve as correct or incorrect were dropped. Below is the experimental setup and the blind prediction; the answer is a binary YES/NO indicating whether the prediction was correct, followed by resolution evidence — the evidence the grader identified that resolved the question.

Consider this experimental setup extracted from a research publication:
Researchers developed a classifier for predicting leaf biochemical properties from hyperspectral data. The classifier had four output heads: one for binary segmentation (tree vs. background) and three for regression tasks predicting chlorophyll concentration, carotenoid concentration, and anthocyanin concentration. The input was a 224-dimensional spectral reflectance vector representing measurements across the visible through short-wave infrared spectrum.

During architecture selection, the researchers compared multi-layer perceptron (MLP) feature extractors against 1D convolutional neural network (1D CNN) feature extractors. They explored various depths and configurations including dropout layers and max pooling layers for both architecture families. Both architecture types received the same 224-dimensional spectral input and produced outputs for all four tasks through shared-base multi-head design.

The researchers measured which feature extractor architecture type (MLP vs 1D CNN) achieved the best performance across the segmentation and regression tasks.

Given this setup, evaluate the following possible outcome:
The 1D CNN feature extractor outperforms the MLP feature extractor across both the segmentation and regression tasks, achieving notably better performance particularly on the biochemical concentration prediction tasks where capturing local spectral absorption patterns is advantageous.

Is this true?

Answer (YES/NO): NO